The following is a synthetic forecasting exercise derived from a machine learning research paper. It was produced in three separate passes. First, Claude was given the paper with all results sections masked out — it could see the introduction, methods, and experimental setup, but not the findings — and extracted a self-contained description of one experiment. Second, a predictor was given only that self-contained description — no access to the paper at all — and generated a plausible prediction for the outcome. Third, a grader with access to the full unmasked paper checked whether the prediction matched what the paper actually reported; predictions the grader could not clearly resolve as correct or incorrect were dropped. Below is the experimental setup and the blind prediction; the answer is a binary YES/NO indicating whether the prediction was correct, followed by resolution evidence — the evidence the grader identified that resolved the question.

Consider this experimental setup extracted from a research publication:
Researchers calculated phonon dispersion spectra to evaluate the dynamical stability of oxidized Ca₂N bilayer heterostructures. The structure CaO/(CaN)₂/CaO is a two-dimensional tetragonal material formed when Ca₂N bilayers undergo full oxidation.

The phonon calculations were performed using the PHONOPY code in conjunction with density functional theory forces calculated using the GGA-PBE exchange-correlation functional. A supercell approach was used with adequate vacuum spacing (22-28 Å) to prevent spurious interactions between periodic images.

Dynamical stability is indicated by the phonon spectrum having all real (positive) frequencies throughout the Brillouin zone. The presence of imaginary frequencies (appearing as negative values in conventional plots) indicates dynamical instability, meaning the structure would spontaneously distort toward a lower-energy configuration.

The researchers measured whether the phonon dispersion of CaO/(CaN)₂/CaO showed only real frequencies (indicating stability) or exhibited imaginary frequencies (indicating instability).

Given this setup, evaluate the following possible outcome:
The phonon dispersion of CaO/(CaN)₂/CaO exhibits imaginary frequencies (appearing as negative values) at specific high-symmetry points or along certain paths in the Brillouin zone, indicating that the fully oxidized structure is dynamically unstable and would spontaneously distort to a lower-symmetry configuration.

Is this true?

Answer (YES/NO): NO